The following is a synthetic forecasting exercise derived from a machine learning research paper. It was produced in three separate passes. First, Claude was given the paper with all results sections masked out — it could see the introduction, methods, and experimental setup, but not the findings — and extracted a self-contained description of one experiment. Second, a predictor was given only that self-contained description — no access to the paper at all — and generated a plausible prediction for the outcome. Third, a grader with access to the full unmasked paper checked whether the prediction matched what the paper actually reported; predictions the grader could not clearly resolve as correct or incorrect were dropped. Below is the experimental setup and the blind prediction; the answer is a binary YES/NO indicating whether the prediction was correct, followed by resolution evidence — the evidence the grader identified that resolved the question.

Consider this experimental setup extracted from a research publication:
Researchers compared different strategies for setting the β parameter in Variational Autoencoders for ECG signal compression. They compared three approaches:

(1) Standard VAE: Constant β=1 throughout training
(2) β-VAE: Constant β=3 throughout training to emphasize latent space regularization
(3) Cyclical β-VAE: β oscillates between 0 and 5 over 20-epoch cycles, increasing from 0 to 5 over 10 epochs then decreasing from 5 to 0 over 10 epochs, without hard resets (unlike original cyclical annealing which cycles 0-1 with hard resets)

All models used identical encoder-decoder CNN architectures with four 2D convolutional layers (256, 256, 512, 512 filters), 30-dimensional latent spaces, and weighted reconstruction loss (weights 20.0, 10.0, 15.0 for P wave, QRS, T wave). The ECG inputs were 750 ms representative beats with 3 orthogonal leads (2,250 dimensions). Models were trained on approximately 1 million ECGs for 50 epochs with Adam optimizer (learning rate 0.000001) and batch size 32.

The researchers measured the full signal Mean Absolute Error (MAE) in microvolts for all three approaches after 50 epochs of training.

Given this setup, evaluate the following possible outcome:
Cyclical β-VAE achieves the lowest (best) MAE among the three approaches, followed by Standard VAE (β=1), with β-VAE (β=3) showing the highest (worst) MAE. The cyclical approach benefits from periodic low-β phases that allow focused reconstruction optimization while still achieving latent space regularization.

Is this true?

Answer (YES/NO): NO